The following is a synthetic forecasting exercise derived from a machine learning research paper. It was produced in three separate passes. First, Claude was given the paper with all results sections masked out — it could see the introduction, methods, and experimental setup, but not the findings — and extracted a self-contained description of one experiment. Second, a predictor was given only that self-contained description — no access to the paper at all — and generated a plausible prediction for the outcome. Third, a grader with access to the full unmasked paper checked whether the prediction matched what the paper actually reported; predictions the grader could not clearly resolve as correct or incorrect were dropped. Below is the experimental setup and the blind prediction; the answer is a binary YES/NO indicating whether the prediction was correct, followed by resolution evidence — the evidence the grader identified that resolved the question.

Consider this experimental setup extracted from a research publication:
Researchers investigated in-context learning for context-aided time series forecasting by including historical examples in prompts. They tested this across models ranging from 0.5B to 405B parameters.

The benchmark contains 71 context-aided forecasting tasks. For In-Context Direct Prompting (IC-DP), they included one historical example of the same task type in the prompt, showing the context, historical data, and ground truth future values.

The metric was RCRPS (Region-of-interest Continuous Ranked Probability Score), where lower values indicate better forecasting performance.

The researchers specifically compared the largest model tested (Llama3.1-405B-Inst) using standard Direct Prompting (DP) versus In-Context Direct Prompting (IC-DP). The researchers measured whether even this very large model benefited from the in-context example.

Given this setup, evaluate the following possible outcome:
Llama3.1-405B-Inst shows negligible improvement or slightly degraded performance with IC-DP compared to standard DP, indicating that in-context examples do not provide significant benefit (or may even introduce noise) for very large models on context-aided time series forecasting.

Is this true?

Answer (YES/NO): NO